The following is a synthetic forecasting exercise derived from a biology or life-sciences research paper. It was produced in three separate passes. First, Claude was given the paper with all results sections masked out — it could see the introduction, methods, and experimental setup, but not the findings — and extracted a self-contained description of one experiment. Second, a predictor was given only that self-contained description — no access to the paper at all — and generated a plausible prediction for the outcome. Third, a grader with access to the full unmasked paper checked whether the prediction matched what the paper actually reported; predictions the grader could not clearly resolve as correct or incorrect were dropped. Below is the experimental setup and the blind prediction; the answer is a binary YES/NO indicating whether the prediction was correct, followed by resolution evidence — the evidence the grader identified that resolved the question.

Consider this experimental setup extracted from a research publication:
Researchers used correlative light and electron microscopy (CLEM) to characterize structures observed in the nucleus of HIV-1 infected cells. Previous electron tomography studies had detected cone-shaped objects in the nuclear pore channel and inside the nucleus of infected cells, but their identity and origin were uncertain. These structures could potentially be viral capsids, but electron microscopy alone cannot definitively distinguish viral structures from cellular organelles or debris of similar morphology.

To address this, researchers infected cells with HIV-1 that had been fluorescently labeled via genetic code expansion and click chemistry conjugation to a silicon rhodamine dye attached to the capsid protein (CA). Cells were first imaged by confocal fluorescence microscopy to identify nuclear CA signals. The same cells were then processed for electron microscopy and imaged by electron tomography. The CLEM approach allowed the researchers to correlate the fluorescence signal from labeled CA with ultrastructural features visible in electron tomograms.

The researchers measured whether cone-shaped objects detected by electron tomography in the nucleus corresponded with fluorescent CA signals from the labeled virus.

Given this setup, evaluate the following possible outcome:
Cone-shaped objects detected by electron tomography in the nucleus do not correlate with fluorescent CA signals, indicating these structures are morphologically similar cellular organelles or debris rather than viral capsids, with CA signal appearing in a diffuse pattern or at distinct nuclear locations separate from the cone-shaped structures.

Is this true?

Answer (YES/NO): NO